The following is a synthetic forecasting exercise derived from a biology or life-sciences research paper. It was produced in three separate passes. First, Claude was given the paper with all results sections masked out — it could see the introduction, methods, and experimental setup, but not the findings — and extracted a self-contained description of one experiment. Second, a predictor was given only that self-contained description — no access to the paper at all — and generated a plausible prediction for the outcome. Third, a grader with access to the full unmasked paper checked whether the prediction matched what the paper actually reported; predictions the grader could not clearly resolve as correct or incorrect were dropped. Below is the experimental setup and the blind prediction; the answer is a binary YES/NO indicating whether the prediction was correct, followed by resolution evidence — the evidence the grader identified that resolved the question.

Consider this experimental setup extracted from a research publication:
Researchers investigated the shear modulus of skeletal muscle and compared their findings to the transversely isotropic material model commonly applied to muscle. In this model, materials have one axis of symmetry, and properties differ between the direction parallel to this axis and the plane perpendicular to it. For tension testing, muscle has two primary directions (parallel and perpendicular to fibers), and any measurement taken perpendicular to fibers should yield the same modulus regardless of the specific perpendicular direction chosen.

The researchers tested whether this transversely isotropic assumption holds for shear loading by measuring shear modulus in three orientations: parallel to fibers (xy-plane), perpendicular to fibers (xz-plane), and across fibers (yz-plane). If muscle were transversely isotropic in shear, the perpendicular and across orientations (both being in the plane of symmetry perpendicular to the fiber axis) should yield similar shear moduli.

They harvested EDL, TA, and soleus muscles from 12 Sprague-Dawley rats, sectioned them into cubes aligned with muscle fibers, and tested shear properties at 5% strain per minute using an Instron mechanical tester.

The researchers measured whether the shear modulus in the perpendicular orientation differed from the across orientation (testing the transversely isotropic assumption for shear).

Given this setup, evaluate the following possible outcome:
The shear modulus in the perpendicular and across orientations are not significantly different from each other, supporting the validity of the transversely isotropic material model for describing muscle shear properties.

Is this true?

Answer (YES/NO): NO